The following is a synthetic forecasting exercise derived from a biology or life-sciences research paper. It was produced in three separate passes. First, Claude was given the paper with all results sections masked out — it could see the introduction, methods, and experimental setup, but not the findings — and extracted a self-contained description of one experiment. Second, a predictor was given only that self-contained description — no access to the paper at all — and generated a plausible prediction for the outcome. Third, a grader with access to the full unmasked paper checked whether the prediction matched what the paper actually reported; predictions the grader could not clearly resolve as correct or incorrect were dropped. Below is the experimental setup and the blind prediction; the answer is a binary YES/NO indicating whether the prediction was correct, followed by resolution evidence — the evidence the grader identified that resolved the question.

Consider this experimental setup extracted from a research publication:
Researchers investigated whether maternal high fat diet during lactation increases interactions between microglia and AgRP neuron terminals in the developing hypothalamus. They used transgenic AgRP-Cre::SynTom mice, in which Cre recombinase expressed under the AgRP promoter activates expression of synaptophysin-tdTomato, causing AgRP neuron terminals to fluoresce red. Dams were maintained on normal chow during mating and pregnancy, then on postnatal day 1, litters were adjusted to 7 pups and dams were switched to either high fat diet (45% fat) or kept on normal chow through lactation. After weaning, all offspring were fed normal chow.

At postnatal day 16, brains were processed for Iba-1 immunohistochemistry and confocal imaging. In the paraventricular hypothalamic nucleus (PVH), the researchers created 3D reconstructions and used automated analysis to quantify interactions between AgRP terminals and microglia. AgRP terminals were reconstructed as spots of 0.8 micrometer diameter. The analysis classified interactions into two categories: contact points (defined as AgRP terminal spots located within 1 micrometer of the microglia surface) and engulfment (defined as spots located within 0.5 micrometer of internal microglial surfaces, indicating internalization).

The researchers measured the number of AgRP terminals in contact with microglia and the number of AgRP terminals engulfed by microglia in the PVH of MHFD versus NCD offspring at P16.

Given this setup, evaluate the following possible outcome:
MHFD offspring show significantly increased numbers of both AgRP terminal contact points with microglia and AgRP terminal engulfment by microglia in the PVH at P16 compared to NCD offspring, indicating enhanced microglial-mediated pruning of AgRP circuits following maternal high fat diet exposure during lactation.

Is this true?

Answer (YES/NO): NO